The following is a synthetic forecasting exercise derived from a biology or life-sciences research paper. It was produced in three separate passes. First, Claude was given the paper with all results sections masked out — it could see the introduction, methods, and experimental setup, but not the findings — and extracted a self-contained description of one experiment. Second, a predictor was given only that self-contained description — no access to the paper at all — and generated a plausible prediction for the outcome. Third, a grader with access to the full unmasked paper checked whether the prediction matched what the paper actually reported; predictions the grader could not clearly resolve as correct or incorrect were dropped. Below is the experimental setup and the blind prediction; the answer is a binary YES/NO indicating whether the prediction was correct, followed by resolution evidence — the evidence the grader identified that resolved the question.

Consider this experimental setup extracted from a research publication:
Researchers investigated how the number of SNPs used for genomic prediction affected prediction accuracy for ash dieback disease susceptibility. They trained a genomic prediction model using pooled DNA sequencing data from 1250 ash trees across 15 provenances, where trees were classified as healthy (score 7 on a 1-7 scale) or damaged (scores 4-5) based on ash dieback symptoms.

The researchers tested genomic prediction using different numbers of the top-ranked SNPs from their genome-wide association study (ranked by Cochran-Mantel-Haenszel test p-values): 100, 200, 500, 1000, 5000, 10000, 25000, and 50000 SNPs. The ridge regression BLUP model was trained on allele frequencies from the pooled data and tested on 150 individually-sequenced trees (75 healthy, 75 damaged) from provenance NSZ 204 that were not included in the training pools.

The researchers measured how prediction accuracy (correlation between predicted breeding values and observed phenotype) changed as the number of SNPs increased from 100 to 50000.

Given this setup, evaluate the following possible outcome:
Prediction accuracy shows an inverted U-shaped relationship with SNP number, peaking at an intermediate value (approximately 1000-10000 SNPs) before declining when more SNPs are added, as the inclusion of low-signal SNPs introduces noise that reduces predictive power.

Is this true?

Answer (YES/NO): YES